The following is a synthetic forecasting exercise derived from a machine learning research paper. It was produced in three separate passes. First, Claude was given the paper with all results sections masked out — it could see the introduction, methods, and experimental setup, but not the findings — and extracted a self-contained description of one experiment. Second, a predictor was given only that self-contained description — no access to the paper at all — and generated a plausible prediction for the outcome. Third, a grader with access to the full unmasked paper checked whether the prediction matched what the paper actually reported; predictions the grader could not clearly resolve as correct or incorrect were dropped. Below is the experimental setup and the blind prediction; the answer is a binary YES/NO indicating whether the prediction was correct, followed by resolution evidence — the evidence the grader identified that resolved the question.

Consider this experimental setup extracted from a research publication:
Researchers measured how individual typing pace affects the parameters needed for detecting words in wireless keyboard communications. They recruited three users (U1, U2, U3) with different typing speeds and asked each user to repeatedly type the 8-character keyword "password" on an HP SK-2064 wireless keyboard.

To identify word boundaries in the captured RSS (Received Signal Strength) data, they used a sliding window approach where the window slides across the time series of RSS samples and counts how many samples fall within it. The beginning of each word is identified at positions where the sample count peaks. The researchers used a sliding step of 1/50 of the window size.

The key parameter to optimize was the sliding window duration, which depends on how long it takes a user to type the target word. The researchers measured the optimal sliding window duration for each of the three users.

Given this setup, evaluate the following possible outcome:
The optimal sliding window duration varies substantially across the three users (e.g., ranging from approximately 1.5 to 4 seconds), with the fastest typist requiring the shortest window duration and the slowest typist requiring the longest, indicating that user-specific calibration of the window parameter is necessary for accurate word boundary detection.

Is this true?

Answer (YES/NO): NO